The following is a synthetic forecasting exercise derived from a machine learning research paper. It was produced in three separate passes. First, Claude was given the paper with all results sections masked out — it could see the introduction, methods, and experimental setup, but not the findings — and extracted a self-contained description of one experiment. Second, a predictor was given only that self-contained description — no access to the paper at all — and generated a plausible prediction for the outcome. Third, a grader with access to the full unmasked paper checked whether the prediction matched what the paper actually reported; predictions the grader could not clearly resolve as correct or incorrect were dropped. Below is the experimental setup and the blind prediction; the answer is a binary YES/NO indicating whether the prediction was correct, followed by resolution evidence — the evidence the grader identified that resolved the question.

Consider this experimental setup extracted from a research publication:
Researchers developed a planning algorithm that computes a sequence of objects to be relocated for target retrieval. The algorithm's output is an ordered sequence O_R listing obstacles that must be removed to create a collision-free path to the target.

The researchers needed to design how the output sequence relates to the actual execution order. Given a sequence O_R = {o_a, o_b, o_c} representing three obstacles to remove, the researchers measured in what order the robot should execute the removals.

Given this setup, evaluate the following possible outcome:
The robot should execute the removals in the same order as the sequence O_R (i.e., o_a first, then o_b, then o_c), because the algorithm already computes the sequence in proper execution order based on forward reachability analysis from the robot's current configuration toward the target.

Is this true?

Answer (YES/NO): YES